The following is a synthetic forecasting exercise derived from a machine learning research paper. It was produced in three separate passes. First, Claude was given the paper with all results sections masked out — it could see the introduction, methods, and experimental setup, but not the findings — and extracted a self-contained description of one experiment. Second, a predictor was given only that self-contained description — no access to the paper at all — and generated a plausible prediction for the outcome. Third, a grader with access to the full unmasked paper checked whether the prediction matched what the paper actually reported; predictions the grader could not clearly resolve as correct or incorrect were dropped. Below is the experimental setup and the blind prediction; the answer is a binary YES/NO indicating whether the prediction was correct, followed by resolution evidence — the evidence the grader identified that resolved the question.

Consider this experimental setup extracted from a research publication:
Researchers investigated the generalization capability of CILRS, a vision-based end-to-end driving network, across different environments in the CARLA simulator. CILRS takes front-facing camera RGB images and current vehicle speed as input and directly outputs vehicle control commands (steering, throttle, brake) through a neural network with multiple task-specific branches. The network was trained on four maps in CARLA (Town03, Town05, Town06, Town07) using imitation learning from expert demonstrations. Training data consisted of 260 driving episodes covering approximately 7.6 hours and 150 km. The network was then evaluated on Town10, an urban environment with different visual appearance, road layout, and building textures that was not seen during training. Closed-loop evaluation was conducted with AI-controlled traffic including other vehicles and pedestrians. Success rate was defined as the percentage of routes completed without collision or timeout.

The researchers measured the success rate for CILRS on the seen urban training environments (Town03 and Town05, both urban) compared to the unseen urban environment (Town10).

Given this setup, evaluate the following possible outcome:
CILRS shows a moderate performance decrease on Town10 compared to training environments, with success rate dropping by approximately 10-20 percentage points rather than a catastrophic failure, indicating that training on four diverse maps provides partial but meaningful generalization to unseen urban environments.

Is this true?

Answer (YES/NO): NO